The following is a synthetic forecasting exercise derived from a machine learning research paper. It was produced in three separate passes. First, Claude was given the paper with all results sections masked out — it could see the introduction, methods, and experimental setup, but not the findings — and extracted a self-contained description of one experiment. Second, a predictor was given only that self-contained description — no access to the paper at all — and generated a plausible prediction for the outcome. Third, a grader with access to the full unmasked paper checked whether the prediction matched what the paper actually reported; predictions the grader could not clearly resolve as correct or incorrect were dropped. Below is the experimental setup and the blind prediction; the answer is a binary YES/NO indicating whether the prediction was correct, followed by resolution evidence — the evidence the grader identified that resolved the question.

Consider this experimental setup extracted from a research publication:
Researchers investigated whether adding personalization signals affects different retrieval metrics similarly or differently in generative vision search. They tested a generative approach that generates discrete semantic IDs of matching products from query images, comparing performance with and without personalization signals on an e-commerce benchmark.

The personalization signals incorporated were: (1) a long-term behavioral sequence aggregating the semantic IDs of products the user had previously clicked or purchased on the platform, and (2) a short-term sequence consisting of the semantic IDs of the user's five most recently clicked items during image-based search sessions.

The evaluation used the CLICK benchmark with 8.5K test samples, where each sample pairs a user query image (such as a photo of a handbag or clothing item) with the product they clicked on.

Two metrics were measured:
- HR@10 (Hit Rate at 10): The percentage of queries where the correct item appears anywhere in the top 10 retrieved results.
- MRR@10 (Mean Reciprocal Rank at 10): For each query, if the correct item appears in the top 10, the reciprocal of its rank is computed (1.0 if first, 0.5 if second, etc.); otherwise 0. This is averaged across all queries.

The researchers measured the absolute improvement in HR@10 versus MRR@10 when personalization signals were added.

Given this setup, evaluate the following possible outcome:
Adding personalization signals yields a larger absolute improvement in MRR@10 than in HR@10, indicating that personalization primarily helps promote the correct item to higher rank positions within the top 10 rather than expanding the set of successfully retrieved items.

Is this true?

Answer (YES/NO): NO